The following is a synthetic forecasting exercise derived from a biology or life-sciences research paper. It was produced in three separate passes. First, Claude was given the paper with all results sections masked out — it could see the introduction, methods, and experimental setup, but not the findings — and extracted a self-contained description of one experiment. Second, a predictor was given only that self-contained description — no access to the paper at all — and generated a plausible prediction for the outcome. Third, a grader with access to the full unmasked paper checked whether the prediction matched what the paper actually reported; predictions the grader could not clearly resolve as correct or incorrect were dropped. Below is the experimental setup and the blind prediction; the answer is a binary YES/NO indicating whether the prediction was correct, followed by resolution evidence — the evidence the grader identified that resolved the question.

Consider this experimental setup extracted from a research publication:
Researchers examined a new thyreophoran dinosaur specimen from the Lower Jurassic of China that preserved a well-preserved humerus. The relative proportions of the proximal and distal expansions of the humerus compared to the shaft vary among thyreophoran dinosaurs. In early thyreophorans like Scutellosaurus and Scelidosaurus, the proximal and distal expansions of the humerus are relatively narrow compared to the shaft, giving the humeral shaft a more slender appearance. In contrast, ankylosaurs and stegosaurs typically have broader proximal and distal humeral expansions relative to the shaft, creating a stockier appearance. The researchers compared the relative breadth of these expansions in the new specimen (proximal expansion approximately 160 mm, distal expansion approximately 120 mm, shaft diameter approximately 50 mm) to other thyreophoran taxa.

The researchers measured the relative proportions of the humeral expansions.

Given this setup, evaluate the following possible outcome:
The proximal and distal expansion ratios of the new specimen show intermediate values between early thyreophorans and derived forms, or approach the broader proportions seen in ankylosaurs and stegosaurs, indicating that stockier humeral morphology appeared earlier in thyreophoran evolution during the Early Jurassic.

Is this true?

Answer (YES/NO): YES